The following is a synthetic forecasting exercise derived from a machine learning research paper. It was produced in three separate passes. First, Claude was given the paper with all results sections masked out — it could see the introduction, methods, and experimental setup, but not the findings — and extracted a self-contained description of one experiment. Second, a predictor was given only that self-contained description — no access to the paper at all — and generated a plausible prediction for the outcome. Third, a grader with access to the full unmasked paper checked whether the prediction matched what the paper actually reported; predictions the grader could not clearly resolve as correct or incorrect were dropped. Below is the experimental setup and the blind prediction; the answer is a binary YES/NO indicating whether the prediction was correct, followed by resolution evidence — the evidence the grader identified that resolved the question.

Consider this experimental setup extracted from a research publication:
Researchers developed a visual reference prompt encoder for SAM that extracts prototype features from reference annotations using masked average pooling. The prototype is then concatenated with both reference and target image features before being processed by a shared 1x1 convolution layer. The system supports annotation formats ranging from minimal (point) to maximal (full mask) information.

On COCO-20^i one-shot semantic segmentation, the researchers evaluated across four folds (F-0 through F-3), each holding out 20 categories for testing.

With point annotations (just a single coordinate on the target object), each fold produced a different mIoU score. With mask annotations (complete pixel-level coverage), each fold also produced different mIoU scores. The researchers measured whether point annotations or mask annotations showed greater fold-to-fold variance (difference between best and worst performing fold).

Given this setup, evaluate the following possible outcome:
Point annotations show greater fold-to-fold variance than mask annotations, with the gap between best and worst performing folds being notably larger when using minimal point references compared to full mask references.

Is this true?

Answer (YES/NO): NO